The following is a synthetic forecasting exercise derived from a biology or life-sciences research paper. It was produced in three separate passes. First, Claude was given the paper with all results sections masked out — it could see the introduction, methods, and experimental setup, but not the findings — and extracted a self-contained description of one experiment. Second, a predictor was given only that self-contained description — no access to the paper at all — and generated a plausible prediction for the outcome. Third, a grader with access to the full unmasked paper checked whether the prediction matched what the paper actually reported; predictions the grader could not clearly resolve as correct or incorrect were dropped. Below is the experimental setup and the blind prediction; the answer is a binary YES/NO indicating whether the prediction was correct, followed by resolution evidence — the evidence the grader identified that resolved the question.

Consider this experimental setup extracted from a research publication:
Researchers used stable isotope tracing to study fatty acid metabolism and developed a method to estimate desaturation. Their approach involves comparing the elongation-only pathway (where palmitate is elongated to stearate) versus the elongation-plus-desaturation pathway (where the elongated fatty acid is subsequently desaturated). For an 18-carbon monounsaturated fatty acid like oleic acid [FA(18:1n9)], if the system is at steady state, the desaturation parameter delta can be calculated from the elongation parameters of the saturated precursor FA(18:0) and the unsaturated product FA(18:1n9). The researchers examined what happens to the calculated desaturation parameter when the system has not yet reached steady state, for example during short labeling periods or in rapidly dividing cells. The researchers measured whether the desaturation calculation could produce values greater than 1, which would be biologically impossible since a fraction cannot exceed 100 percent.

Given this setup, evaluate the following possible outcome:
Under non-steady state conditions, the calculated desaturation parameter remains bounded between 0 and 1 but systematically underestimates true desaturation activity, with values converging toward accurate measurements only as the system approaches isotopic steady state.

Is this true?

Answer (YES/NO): NO